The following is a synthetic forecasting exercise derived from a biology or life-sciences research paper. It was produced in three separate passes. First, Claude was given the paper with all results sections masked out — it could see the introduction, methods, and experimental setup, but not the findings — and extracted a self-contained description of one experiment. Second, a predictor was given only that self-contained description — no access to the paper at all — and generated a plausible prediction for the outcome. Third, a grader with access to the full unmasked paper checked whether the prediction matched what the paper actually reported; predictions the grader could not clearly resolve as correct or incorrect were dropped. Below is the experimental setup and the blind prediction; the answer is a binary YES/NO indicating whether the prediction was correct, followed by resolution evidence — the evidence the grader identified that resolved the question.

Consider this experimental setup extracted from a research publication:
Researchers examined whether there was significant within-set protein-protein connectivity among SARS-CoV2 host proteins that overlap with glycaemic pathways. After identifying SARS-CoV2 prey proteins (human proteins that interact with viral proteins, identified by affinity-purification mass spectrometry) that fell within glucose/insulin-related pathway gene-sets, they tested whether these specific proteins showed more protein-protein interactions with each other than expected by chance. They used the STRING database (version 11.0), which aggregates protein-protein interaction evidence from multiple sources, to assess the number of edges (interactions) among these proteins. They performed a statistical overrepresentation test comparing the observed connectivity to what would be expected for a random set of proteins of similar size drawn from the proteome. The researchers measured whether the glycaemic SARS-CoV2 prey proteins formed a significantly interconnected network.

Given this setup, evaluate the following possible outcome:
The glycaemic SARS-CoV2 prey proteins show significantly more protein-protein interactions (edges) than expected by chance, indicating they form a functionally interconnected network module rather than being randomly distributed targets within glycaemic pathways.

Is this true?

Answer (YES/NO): YES